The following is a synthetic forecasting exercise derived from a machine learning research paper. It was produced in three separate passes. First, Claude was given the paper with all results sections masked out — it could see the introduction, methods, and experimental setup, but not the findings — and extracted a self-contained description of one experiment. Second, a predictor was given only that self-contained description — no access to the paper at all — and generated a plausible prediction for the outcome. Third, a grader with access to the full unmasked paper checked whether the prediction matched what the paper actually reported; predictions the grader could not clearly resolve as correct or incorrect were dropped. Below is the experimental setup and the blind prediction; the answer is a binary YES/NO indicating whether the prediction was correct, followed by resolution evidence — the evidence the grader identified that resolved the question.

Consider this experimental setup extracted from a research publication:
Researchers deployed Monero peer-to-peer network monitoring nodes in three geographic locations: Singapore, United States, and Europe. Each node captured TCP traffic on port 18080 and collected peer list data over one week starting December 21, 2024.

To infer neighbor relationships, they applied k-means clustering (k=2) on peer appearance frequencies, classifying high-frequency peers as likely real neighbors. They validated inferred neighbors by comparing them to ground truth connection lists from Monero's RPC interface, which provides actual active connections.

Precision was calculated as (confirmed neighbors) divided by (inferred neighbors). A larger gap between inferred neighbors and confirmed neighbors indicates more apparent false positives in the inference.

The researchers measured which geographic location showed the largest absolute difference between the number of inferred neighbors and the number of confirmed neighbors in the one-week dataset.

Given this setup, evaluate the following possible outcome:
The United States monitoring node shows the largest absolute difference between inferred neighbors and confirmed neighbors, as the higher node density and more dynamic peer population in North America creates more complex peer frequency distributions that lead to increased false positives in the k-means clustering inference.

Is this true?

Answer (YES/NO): YES